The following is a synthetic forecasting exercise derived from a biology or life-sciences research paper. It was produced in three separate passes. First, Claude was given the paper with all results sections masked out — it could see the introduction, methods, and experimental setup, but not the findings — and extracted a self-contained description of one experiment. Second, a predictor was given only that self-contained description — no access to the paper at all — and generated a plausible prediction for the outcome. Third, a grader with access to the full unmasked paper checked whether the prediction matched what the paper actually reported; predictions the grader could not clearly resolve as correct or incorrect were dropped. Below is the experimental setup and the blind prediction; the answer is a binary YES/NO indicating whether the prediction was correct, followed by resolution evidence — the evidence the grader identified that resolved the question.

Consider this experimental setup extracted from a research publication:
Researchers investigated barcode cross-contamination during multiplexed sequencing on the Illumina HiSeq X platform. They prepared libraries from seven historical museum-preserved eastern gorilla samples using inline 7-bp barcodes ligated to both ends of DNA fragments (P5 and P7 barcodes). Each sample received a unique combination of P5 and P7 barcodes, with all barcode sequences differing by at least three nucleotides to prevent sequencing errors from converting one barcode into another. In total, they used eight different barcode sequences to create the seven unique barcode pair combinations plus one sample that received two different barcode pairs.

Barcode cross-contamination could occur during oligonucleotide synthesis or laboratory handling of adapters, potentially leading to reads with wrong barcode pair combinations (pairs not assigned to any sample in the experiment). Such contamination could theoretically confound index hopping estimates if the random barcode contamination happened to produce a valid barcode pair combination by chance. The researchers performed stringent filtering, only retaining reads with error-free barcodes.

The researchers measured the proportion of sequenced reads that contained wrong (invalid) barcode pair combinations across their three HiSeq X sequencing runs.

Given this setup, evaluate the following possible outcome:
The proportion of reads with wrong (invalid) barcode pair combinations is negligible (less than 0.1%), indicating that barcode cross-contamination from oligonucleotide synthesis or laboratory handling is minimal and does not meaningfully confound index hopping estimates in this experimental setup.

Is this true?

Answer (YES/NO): YES